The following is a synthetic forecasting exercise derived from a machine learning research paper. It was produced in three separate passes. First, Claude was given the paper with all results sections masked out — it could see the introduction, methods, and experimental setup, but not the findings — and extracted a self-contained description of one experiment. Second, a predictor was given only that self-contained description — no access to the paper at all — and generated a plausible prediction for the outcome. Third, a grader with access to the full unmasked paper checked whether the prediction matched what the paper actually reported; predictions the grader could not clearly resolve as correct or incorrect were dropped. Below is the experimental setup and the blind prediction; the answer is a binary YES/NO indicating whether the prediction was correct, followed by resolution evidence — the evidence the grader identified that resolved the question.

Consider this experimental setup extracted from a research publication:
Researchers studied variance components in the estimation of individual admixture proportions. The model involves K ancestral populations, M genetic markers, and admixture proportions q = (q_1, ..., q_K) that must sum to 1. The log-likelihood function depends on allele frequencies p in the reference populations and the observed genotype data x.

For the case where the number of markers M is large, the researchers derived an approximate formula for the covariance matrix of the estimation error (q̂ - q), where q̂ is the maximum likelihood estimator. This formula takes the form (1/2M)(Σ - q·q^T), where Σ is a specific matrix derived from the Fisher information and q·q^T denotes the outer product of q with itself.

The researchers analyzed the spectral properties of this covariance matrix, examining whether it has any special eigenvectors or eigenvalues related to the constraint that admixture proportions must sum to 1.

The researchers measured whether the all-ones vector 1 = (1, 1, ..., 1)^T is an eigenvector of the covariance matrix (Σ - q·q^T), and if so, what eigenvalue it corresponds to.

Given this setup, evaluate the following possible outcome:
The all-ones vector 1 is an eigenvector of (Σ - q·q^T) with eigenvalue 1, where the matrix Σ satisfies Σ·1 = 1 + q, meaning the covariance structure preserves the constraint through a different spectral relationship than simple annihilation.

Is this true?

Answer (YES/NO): NO